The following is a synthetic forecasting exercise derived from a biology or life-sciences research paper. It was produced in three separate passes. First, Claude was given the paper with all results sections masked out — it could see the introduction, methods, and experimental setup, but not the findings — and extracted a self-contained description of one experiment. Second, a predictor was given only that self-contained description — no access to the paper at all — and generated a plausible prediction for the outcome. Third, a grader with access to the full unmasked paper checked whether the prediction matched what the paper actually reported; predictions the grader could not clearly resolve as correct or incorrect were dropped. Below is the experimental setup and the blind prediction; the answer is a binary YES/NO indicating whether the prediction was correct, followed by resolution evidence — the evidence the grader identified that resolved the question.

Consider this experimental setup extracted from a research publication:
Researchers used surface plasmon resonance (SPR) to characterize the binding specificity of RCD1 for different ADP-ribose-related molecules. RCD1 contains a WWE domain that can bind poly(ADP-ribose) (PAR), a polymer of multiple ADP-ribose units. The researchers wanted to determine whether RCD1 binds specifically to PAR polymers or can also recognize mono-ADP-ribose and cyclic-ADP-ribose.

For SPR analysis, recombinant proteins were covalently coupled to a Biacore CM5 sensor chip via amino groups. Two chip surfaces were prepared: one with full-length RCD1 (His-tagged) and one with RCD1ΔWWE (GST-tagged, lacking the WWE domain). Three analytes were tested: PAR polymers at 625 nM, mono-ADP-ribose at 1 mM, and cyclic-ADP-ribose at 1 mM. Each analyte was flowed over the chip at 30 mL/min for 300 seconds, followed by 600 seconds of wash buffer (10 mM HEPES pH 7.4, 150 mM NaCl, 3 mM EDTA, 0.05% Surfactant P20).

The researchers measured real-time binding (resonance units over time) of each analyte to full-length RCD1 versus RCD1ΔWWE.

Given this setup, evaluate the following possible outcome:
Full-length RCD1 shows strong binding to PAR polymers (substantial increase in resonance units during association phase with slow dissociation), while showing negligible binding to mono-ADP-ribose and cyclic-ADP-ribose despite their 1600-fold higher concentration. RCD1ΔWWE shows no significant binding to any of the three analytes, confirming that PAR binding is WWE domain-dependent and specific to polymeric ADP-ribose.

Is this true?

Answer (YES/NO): YES